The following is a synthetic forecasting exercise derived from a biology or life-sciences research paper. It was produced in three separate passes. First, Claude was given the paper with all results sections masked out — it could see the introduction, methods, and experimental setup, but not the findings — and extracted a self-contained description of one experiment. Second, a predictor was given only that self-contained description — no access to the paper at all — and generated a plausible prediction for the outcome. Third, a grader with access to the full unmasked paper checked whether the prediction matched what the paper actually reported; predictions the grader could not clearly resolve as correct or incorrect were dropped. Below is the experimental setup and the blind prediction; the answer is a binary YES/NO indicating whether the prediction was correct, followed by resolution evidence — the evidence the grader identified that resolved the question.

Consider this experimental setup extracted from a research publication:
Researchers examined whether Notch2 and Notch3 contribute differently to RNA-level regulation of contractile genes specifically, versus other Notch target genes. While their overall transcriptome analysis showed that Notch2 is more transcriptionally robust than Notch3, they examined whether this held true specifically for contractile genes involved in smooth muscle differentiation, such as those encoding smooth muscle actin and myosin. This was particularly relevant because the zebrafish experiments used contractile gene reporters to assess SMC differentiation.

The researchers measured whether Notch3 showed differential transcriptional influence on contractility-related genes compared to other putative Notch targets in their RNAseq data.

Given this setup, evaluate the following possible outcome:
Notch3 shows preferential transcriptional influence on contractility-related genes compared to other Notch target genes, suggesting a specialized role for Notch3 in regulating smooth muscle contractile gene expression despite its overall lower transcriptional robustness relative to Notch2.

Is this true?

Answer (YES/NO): YES